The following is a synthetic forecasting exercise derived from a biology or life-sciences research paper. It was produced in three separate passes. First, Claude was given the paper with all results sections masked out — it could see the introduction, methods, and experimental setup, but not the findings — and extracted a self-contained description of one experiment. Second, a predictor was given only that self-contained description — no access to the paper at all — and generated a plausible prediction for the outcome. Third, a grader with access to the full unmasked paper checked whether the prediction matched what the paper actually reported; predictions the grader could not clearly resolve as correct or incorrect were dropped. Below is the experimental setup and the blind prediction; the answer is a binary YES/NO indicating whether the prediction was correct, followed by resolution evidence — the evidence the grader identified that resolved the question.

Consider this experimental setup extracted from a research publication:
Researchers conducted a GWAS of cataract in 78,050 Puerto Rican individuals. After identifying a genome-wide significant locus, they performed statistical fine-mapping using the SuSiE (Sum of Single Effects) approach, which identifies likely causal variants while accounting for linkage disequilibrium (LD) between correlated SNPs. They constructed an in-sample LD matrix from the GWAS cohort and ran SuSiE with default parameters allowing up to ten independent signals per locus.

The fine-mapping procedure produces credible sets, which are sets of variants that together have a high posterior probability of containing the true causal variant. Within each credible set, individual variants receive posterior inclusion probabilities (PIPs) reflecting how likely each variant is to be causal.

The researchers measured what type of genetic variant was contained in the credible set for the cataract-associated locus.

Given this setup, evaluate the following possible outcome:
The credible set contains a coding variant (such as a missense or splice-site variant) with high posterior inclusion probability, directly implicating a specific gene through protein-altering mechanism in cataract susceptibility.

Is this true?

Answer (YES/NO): YES